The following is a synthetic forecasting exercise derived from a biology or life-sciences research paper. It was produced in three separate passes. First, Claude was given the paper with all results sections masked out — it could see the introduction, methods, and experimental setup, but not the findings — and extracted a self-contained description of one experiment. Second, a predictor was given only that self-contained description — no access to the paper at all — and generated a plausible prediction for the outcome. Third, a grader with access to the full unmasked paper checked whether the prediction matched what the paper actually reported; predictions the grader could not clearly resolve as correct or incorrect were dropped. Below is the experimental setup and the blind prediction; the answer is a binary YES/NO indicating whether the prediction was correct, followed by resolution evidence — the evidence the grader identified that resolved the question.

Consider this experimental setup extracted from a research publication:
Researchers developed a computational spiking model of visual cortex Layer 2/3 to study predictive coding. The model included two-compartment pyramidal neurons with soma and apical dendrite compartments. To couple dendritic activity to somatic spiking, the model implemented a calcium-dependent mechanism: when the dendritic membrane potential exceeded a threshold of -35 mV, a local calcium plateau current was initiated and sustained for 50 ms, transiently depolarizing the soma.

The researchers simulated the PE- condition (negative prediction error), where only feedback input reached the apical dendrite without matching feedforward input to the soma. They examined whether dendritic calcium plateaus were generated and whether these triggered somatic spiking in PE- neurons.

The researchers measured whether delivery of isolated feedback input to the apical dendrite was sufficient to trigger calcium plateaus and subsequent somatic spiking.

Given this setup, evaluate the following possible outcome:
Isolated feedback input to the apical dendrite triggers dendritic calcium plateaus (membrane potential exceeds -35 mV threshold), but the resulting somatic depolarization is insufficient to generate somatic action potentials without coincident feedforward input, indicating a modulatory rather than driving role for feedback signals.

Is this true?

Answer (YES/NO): NO